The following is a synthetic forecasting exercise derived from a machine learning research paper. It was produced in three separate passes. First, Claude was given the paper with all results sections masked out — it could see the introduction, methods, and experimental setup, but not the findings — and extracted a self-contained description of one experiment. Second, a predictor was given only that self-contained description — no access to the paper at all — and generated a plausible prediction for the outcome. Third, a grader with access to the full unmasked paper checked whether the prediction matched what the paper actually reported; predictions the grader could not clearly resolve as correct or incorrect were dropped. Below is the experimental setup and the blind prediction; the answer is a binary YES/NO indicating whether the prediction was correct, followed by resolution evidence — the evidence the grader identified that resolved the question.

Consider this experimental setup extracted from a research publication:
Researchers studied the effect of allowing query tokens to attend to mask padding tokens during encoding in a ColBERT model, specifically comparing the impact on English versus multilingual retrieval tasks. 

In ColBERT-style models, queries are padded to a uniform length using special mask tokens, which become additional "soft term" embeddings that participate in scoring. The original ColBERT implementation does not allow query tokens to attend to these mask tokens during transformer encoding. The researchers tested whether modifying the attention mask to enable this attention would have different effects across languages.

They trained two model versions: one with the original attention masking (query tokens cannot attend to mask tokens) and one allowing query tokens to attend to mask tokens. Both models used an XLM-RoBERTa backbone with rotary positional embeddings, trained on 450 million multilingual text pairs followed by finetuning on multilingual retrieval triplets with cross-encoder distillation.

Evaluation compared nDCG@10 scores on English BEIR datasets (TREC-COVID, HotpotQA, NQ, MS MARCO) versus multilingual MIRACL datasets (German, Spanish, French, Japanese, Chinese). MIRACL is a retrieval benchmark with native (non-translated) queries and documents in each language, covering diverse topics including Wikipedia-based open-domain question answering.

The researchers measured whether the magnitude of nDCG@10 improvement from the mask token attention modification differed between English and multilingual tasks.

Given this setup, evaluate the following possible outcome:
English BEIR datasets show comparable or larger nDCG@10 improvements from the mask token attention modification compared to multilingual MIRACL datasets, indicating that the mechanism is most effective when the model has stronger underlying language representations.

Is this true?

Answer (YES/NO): NO